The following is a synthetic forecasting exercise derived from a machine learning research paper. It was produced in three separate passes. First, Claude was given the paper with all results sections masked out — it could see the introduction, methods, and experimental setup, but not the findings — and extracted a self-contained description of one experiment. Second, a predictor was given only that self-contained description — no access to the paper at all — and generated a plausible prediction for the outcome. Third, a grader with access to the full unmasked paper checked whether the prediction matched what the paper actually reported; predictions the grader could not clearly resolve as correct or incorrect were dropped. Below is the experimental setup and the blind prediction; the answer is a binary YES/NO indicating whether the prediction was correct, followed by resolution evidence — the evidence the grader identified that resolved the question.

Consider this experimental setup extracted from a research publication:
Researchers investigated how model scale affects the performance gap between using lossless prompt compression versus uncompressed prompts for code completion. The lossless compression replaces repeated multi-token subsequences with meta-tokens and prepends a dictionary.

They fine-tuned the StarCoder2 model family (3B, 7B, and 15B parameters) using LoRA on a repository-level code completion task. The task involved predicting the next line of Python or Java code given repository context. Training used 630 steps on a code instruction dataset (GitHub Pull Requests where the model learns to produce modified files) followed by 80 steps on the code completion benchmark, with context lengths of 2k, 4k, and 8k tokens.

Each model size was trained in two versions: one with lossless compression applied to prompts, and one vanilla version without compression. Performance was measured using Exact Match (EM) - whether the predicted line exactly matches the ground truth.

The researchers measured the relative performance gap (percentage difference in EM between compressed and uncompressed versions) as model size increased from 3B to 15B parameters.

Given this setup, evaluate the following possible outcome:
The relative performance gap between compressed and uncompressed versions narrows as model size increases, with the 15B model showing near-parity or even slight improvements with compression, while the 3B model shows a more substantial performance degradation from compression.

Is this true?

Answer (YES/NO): NO